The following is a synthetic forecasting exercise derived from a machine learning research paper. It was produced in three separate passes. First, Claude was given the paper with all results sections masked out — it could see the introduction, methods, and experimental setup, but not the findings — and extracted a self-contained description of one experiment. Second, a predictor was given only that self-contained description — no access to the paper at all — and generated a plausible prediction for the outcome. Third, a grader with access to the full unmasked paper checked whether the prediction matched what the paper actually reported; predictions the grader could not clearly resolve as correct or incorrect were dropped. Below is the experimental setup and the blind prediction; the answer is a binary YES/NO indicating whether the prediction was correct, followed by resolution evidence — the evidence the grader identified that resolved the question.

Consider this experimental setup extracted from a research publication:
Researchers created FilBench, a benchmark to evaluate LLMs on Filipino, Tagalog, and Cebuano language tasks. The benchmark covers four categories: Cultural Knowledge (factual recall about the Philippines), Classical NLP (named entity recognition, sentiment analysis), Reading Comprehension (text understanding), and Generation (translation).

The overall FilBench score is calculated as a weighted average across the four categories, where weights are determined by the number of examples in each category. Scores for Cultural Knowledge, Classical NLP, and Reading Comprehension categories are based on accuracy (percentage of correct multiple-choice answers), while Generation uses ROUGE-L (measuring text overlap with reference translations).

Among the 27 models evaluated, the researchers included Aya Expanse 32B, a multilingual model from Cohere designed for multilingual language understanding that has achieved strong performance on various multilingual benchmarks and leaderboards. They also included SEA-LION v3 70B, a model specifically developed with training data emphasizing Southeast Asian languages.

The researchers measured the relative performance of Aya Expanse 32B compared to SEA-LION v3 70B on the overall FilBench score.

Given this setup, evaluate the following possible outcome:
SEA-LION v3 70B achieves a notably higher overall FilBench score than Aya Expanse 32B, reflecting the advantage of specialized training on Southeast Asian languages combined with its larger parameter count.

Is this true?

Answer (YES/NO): YES